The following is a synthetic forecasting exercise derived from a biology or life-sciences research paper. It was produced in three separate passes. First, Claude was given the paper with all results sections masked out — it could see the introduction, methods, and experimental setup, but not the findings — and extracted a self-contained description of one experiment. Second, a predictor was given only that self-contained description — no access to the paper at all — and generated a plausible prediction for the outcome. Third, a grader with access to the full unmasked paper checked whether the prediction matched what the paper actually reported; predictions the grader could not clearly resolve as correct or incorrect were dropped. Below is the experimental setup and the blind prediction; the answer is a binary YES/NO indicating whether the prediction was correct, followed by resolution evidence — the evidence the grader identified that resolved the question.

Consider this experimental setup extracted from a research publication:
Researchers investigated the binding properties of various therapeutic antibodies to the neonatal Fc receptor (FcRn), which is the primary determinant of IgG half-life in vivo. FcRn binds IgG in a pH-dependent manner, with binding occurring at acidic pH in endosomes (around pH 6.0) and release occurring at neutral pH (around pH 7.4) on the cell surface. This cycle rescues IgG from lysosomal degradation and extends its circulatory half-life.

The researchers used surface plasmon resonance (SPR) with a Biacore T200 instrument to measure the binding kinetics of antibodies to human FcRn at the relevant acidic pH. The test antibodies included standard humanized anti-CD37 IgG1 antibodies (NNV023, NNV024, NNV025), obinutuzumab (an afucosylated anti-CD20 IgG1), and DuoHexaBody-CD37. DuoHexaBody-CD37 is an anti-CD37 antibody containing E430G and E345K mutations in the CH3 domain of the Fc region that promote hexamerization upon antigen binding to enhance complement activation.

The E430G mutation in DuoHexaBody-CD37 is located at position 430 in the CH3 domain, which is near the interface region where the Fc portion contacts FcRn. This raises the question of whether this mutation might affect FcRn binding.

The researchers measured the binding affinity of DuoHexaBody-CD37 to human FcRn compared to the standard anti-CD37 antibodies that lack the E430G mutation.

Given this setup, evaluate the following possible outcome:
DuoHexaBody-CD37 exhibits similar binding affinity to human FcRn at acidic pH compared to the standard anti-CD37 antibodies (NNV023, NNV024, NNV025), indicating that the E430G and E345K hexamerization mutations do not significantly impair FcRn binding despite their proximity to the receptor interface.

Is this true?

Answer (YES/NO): YES